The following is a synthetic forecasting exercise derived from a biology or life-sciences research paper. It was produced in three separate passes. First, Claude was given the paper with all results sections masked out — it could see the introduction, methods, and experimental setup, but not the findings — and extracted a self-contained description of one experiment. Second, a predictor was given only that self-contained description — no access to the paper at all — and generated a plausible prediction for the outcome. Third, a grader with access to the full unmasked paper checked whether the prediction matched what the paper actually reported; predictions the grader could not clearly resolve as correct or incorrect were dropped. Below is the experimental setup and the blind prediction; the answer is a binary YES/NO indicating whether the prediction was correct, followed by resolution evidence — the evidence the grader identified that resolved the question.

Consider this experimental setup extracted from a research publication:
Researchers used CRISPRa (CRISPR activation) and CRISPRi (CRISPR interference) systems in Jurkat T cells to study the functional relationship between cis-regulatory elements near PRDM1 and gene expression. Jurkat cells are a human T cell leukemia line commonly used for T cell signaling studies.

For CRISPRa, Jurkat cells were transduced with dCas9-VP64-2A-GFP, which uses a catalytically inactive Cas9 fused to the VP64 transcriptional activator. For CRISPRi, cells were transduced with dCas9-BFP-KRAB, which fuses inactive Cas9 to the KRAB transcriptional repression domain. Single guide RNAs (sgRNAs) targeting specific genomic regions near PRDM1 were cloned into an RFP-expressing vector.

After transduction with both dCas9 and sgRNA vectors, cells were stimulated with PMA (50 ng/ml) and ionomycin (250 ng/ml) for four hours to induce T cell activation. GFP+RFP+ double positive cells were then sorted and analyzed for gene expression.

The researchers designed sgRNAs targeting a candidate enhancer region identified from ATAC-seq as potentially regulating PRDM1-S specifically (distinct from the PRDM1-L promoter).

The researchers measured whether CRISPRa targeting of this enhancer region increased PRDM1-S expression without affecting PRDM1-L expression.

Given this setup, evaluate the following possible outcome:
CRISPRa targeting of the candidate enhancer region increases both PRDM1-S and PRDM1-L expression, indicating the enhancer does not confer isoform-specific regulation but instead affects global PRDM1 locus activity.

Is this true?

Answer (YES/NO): NO